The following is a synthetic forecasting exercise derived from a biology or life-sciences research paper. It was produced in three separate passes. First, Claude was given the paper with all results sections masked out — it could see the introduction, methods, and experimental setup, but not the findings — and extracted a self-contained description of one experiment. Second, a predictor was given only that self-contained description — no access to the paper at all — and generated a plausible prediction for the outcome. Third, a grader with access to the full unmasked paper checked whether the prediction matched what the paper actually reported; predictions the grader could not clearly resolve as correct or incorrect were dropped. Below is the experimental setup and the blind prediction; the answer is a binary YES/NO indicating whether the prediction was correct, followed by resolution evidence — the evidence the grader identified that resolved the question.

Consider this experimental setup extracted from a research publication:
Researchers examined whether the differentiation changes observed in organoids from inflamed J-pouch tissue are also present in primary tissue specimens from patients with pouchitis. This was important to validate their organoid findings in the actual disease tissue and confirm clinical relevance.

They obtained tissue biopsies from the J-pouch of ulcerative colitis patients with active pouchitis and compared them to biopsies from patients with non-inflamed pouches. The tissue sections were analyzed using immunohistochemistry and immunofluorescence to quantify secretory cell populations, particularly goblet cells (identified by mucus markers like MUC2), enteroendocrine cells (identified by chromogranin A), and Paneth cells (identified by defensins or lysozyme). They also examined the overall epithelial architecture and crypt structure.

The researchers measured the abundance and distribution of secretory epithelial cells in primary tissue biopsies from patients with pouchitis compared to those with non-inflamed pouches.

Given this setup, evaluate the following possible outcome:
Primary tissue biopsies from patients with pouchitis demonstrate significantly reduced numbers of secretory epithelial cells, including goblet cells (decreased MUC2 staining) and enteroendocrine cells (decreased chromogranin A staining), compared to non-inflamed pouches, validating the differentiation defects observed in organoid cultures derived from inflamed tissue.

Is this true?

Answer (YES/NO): NO